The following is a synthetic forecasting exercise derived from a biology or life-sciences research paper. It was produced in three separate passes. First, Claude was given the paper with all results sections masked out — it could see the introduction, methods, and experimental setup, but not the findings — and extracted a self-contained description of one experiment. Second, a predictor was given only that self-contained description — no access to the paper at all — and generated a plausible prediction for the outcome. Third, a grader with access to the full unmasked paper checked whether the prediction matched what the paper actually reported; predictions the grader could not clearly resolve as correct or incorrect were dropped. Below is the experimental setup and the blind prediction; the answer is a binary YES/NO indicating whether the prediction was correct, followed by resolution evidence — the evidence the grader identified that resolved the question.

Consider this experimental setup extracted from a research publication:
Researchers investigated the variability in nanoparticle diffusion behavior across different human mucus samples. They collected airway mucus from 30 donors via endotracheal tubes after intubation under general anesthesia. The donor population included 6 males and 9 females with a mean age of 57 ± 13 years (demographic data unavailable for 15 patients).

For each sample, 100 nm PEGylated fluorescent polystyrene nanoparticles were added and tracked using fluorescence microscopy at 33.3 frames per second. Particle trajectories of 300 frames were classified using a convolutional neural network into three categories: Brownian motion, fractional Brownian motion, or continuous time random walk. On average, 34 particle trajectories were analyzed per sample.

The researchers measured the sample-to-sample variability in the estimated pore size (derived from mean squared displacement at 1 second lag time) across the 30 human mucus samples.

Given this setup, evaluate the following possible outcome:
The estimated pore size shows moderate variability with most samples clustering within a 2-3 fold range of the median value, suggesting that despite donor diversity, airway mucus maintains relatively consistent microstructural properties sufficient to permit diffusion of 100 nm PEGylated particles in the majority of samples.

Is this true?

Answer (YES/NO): NO